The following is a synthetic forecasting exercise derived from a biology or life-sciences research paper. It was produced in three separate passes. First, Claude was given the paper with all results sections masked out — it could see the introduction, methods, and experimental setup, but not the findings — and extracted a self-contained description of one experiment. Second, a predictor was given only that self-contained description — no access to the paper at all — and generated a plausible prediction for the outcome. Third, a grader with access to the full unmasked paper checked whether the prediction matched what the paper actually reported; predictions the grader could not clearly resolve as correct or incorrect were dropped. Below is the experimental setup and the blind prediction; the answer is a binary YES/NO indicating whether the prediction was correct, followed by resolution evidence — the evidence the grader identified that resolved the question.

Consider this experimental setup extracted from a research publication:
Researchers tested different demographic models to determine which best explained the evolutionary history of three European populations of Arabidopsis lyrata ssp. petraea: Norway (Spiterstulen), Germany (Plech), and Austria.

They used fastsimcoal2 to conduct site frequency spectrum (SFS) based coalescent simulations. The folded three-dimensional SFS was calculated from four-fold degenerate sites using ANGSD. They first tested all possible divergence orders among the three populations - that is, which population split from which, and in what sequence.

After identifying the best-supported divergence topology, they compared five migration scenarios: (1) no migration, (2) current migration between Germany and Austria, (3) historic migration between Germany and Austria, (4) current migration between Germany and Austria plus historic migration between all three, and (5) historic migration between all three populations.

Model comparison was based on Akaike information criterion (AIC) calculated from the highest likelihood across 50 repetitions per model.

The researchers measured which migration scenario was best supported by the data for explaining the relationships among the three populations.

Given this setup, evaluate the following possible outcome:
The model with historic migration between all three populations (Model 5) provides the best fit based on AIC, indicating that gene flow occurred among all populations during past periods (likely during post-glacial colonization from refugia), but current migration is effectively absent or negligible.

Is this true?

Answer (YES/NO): YES